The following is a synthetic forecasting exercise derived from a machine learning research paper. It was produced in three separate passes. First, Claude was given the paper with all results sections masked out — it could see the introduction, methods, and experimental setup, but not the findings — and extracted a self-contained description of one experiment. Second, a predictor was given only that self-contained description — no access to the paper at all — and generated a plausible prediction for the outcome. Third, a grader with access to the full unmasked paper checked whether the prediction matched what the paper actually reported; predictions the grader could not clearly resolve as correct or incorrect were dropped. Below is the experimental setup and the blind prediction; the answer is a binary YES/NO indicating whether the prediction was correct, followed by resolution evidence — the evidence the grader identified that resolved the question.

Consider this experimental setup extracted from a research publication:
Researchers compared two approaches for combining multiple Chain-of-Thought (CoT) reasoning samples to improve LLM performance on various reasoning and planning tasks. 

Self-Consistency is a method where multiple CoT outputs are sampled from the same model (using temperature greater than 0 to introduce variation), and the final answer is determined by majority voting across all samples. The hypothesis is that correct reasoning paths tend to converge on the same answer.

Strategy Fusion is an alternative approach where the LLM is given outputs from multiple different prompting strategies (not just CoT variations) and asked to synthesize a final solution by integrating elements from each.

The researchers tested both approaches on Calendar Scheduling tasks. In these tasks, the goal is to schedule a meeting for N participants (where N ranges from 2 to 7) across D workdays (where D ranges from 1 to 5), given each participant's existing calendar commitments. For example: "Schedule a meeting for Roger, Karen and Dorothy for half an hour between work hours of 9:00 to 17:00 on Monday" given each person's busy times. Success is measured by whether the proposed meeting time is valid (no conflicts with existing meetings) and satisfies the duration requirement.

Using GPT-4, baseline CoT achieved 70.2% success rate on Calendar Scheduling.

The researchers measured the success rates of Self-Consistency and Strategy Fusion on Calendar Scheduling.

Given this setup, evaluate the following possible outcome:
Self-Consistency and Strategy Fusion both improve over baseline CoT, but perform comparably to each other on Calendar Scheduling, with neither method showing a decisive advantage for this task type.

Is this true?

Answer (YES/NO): YES